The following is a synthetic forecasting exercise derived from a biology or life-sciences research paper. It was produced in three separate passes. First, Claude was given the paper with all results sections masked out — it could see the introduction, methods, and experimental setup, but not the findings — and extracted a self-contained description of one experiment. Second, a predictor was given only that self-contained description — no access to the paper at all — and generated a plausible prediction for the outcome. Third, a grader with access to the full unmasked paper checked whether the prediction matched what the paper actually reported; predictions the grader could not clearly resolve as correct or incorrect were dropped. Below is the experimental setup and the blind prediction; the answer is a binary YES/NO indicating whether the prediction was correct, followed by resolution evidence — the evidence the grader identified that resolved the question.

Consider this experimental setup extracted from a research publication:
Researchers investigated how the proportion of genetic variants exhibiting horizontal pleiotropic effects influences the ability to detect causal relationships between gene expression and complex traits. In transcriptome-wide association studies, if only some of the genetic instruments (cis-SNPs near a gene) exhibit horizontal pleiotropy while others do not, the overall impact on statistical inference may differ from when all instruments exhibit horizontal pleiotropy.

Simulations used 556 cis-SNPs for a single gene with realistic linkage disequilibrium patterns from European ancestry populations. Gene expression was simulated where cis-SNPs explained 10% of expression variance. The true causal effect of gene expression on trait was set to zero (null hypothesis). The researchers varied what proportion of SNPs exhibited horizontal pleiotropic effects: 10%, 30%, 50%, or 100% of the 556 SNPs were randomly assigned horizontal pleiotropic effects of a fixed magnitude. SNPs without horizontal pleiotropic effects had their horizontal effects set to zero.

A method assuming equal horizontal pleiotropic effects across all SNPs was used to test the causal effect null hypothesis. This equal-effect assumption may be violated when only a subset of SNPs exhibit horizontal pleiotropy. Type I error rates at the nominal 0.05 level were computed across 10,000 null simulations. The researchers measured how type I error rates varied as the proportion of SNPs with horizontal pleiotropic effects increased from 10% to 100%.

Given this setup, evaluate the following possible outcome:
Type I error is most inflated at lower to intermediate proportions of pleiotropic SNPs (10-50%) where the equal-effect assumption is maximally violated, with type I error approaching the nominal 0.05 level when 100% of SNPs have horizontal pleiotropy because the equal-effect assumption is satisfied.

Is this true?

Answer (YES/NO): NO